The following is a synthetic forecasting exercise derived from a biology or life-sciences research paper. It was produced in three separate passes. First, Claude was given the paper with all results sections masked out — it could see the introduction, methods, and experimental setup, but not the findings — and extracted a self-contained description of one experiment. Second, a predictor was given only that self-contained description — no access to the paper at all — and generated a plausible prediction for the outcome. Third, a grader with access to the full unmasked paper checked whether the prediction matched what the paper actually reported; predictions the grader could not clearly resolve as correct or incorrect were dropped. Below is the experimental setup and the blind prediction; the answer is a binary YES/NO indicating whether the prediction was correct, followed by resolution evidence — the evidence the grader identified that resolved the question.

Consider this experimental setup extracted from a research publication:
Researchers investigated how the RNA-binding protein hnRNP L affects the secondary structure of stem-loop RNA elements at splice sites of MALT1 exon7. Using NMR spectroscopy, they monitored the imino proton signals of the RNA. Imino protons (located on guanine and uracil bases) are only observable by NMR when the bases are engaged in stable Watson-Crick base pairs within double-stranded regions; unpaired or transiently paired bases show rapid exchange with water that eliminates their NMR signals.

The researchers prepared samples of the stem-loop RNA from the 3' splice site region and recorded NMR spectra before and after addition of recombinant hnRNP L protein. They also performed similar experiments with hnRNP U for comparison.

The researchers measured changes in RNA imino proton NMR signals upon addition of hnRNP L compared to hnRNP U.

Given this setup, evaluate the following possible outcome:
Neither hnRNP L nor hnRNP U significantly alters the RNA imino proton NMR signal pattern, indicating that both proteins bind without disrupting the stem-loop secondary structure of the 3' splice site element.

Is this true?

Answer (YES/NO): NO